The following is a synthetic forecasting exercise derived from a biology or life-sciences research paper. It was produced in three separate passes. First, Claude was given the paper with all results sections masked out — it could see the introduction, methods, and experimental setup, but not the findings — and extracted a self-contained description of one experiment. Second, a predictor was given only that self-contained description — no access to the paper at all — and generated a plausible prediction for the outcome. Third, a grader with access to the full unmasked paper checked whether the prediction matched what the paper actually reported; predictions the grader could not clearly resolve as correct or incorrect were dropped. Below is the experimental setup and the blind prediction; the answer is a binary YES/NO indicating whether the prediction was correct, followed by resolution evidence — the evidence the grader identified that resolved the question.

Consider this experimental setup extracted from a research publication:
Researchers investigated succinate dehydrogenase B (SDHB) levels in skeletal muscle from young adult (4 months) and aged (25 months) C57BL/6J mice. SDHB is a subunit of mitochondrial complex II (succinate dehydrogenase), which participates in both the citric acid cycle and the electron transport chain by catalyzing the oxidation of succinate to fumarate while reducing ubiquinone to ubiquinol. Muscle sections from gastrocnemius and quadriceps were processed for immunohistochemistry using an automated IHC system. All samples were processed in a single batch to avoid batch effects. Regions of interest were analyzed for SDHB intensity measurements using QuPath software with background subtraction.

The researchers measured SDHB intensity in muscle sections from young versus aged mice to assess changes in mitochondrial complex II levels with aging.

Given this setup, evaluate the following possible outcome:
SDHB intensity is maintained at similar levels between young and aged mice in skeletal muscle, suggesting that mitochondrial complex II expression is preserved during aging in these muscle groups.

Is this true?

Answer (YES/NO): NO